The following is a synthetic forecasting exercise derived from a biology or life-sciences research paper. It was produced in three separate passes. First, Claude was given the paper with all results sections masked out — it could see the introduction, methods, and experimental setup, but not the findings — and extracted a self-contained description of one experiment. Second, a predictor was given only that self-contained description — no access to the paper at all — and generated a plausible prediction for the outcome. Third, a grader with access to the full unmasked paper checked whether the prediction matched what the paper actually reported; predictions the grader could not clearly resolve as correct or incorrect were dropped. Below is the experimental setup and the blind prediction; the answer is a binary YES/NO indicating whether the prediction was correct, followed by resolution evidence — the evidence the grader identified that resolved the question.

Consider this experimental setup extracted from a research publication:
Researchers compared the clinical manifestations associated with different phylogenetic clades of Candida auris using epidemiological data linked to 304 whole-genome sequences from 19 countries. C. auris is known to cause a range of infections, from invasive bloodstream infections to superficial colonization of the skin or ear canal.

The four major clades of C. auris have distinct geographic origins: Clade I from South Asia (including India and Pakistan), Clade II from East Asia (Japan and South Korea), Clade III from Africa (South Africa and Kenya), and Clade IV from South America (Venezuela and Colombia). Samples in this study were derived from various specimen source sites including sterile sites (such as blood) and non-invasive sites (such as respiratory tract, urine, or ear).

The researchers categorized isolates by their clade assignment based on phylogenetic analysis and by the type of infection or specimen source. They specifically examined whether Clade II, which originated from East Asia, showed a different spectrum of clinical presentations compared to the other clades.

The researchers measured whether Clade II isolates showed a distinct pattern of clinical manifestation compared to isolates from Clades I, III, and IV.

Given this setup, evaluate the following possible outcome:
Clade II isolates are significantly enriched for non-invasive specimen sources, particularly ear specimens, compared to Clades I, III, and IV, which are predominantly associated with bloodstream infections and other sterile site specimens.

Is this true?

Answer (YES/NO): YES